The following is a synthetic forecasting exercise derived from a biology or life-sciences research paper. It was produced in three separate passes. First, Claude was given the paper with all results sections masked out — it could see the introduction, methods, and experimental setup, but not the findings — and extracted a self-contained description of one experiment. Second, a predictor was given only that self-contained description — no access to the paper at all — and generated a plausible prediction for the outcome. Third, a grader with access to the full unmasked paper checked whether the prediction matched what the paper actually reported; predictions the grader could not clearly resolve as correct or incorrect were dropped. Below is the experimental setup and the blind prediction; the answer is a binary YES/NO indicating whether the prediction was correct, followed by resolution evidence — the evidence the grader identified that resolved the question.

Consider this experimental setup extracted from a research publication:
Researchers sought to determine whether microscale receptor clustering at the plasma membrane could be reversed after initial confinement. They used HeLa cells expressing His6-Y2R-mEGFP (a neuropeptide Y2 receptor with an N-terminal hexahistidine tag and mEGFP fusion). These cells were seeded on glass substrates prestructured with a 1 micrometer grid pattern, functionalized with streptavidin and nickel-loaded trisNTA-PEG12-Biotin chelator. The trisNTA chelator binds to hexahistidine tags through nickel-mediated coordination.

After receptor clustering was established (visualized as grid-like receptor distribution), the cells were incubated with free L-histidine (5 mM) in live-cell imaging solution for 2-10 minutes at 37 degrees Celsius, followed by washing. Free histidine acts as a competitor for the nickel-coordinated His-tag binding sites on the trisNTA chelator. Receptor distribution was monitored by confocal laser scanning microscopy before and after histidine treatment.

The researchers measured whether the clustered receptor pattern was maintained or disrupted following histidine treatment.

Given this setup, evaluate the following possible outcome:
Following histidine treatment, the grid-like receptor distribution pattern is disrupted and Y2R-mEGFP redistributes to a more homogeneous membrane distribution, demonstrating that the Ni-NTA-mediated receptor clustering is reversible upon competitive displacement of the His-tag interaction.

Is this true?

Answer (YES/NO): YES